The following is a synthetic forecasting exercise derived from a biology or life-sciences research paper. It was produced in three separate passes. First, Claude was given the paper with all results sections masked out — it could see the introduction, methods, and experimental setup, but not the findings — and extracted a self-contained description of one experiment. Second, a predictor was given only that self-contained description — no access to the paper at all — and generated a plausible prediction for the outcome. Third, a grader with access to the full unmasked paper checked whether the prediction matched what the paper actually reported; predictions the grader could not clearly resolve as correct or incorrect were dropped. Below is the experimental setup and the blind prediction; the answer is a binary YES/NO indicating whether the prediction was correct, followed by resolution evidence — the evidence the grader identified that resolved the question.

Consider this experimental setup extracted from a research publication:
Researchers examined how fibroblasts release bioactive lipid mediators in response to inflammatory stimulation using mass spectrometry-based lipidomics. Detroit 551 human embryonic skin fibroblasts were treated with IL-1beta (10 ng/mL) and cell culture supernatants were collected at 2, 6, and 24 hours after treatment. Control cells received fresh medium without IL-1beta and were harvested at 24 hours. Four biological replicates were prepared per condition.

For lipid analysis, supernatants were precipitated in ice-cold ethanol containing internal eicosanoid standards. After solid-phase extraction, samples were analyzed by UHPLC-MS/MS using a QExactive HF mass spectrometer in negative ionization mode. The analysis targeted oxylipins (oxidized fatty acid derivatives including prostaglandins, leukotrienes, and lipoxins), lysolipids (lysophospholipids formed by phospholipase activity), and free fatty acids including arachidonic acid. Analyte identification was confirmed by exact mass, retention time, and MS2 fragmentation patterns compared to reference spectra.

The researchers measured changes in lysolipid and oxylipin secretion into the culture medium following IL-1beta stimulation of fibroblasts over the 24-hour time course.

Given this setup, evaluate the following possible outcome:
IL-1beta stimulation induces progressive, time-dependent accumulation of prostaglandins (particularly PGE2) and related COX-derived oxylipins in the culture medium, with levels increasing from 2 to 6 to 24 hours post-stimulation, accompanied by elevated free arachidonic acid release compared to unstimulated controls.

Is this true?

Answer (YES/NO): NO